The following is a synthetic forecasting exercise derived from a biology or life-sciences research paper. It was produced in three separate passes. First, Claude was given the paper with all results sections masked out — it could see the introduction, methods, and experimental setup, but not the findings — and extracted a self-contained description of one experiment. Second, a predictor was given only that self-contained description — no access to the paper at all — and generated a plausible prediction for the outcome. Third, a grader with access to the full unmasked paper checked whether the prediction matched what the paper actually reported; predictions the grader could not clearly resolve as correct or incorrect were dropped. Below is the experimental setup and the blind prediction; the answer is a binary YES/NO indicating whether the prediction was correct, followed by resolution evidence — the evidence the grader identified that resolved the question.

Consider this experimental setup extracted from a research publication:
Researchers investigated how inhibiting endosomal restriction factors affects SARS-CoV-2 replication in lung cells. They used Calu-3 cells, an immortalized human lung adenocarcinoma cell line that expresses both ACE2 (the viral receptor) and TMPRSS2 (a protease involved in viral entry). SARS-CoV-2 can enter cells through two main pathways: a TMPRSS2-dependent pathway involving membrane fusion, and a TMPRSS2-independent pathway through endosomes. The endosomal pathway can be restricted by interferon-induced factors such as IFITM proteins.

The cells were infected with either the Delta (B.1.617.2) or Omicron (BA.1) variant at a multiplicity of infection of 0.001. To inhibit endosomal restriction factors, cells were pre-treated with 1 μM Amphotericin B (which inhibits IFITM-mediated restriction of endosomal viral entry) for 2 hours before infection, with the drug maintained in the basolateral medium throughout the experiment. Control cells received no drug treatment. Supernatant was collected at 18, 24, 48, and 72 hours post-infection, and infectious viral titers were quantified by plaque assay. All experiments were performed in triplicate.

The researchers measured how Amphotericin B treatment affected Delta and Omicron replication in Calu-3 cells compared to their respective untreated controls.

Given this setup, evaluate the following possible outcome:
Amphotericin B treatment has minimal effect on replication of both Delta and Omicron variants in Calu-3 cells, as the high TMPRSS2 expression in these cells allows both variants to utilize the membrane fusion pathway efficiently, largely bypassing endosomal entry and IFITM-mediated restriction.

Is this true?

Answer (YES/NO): NO